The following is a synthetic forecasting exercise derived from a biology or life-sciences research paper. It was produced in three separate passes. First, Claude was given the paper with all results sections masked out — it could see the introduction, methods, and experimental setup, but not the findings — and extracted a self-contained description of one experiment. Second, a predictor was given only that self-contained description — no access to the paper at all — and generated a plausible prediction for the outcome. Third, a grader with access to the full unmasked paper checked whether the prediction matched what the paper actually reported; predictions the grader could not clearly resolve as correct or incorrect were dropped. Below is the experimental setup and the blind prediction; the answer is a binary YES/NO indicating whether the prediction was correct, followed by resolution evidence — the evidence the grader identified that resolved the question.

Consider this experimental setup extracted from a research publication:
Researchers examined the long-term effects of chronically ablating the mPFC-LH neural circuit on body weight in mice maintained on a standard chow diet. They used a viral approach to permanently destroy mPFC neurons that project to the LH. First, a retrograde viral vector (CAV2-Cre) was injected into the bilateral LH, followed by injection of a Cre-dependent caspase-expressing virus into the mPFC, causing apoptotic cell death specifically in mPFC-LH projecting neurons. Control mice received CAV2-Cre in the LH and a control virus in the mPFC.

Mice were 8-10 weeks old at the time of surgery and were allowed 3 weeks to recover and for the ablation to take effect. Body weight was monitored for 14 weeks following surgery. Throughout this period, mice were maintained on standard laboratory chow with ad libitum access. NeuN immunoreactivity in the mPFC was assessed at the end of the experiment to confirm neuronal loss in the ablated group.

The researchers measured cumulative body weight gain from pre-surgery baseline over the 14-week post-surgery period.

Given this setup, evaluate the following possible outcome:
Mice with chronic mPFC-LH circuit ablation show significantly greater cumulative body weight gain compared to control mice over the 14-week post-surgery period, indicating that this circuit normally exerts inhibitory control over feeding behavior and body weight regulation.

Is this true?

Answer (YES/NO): YES